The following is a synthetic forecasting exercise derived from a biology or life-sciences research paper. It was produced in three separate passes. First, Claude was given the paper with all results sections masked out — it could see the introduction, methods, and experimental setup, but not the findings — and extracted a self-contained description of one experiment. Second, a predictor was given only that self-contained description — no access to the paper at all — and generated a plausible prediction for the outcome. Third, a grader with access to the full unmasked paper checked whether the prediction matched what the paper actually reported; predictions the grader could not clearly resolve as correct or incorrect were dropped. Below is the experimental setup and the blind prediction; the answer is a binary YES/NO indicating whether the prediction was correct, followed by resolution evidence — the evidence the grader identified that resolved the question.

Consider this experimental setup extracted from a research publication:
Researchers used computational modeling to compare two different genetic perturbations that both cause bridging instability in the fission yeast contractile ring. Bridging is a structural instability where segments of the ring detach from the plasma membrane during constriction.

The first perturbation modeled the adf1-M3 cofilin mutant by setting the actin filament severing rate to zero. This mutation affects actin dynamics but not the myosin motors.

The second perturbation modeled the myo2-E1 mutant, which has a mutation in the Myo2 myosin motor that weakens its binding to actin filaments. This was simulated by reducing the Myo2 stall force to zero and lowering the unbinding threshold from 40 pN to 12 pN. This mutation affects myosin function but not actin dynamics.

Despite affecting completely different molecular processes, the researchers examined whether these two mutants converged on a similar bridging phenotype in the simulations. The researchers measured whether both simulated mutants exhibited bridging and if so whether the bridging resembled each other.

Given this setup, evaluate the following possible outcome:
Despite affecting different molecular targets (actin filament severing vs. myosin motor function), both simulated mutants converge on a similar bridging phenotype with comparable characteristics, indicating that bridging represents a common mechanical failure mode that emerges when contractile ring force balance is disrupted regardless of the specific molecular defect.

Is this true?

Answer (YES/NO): YES